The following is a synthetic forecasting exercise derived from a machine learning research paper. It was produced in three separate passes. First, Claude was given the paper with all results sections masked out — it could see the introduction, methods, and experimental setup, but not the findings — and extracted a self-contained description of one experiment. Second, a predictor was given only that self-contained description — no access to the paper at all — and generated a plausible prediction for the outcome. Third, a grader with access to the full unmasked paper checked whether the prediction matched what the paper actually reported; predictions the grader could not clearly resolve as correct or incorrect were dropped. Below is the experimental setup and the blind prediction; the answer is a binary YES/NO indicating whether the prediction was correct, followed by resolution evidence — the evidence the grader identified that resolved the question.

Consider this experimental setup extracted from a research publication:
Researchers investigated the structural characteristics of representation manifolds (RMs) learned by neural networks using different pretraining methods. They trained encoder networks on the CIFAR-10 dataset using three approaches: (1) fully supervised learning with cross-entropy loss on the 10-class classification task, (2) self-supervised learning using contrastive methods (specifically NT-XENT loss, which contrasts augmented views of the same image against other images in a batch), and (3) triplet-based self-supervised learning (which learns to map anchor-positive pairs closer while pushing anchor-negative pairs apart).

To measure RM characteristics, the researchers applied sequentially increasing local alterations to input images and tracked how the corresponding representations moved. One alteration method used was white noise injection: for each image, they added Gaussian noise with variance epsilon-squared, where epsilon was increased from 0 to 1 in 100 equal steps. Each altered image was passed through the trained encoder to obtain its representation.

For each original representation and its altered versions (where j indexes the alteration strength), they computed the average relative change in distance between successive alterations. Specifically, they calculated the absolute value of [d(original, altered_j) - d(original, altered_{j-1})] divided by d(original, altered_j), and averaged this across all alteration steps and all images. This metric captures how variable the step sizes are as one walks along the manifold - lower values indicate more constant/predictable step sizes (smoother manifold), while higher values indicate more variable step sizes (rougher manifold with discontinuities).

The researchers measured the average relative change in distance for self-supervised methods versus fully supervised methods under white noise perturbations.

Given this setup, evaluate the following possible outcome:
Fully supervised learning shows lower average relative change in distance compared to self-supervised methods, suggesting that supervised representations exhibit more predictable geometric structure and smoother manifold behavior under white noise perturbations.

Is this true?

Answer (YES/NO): NO